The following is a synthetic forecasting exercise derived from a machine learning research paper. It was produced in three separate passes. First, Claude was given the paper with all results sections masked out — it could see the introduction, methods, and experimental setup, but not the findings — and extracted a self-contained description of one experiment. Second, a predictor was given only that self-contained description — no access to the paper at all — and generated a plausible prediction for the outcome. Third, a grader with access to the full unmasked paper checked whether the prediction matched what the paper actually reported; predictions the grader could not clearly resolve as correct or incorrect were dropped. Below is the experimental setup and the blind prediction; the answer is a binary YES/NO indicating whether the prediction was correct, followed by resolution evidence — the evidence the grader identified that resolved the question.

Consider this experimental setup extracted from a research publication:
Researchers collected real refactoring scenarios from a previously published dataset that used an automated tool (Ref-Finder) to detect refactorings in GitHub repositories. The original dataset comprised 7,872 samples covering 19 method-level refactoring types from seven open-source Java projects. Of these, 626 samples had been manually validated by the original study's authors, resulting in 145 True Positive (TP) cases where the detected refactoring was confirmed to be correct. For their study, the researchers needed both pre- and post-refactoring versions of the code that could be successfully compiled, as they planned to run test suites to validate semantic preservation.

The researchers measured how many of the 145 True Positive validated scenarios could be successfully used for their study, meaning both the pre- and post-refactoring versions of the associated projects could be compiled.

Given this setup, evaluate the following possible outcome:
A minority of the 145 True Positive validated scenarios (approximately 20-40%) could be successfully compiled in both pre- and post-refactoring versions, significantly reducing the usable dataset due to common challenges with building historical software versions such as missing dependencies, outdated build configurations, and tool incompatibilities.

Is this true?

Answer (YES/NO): YES